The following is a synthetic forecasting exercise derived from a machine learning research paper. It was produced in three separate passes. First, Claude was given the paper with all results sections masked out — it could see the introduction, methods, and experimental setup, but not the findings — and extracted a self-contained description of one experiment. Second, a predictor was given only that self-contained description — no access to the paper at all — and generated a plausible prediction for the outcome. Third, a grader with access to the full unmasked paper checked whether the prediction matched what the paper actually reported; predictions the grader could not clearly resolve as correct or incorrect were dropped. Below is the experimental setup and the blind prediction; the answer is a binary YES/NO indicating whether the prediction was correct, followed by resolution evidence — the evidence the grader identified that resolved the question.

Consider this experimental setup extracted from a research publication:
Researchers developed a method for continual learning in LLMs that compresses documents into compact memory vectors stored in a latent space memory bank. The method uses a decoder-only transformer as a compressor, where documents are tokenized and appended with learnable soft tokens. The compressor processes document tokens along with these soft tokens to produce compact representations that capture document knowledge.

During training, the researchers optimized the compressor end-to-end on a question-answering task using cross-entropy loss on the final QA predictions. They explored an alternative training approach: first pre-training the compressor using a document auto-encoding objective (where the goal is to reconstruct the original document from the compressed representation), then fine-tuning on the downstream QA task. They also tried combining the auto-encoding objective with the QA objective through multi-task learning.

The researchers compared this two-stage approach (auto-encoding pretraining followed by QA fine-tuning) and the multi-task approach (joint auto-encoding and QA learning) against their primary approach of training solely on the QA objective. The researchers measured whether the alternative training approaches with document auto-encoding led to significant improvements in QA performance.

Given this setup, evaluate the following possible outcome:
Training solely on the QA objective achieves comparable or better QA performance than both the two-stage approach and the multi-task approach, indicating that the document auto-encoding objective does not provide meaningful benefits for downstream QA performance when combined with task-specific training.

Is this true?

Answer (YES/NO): YES